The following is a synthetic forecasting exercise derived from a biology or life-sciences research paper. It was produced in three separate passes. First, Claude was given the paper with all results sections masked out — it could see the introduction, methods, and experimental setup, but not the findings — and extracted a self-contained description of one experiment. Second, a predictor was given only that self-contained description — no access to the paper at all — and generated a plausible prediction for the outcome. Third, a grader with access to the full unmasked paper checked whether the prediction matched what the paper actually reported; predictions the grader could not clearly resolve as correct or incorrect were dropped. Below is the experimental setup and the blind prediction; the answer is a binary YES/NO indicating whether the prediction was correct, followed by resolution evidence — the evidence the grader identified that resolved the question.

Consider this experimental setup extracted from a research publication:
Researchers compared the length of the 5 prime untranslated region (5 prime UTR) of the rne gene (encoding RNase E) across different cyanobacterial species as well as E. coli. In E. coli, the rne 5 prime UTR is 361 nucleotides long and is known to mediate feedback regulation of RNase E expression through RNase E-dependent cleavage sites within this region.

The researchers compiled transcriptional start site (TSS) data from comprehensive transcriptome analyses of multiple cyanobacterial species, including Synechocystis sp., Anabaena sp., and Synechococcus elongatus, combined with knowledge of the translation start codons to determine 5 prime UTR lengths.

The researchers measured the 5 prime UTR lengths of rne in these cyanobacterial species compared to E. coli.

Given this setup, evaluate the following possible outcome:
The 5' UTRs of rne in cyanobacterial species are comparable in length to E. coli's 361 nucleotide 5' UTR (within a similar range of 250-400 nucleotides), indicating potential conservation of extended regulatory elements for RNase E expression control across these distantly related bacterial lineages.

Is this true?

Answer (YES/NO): NO